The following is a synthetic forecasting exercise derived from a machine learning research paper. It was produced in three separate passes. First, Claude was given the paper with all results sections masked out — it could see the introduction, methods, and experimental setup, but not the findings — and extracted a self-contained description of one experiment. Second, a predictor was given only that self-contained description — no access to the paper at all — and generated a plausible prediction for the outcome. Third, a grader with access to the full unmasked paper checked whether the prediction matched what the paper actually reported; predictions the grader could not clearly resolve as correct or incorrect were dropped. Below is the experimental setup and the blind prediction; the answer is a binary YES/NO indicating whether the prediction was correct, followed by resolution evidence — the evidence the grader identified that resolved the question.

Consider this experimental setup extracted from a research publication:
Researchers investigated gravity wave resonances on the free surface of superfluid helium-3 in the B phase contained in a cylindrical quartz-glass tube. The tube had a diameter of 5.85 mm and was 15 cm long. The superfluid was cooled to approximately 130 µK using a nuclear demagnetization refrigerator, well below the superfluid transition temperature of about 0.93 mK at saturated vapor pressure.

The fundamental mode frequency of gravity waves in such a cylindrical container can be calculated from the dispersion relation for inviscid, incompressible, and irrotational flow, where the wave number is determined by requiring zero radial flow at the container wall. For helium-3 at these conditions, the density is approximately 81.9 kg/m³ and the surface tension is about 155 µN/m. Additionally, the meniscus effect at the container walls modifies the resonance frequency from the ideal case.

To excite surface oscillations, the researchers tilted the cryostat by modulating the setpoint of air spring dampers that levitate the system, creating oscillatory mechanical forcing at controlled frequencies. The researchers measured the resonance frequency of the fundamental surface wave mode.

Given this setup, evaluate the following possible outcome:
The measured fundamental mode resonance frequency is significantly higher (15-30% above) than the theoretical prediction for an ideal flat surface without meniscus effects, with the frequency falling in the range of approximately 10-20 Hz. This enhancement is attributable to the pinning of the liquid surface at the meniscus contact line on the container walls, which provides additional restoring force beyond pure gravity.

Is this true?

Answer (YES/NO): NO